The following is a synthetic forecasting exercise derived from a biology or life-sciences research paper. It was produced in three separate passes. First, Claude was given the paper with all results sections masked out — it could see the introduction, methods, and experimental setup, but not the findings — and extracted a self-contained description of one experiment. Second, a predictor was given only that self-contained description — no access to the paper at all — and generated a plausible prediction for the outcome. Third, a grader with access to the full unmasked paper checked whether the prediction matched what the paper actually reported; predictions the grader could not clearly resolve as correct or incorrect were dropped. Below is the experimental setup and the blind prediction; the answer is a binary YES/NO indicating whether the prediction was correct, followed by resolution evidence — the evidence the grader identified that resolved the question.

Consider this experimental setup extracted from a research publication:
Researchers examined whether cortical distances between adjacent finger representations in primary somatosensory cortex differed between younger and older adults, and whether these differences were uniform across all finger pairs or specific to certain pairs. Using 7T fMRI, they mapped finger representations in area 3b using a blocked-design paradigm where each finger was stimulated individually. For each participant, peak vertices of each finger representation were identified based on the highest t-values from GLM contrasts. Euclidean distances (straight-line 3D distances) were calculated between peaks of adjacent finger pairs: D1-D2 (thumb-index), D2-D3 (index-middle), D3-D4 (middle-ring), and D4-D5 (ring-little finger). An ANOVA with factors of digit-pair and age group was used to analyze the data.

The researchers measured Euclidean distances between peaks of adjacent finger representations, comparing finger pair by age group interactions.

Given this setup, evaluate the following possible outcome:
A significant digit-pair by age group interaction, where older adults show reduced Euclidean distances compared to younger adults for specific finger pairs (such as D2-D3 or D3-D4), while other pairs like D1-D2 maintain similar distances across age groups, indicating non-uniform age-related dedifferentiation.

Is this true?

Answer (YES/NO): YES